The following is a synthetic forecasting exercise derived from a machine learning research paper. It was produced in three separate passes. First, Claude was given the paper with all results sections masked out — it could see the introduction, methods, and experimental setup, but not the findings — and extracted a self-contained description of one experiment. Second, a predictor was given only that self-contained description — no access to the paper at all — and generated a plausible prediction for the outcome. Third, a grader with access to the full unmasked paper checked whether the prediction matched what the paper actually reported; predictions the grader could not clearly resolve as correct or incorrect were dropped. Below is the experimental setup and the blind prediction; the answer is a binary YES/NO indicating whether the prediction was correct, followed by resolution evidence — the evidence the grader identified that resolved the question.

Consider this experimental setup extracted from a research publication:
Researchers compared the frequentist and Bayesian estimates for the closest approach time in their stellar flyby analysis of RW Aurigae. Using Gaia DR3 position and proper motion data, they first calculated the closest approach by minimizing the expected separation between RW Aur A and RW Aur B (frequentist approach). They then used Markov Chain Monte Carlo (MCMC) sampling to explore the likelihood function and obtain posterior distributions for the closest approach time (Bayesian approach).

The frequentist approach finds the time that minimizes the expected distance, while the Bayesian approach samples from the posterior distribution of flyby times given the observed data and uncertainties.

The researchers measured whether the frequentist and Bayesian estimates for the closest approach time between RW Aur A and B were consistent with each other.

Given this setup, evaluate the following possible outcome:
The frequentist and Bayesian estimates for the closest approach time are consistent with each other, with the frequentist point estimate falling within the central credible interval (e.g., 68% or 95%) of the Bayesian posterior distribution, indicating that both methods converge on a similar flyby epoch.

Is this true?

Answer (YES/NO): NO